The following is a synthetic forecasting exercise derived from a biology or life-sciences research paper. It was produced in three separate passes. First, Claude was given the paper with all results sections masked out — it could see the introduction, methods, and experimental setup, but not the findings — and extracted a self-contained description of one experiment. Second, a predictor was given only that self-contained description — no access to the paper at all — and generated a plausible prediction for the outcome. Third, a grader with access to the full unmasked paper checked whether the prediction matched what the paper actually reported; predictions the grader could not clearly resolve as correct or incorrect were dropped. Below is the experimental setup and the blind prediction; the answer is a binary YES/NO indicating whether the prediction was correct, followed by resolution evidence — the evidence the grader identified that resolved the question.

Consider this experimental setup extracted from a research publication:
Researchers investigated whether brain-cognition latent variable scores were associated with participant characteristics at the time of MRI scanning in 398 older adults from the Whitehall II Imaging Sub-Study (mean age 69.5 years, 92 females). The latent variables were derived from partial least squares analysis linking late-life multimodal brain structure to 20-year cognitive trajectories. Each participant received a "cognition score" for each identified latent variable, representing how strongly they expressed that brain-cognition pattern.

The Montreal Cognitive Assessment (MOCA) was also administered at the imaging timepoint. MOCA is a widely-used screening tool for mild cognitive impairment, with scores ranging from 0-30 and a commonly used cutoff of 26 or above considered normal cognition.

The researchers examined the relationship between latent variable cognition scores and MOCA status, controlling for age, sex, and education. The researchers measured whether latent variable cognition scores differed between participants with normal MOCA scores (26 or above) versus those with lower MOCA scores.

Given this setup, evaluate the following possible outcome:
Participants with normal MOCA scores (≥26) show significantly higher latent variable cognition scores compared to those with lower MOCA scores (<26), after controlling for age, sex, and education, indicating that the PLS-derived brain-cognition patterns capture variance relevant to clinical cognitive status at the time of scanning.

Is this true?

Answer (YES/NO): NO